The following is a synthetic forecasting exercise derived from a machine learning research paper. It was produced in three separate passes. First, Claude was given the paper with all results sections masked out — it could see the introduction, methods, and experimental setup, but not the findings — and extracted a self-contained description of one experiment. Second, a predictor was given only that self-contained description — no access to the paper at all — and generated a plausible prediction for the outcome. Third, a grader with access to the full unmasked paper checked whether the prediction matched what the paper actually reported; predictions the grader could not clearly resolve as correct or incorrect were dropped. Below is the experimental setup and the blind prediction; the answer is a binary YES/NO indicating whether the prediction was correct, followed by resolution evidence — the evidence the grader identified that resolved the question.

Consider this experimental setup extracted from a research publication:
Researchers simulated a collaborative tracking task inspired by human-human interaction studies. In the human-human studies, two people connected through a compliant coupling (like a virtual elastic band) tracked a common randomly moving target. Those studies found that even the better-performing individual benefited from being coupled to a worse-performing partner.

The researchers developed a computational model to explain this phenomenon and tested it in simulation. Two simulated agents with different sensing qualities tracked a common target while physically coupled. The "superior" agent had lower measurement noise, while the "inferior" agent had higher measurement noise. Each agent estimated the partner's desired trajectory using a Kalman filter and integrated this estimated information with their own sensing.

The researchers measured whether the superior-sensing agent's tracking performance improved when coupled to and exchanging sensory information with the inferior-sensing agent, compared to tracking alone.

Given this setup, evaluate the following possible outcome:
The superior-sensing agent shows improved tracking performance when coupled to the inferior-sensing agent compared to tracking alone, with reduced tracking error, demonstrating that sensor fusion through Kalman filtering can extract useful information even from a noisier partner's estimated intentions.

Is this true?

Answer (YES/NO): YES